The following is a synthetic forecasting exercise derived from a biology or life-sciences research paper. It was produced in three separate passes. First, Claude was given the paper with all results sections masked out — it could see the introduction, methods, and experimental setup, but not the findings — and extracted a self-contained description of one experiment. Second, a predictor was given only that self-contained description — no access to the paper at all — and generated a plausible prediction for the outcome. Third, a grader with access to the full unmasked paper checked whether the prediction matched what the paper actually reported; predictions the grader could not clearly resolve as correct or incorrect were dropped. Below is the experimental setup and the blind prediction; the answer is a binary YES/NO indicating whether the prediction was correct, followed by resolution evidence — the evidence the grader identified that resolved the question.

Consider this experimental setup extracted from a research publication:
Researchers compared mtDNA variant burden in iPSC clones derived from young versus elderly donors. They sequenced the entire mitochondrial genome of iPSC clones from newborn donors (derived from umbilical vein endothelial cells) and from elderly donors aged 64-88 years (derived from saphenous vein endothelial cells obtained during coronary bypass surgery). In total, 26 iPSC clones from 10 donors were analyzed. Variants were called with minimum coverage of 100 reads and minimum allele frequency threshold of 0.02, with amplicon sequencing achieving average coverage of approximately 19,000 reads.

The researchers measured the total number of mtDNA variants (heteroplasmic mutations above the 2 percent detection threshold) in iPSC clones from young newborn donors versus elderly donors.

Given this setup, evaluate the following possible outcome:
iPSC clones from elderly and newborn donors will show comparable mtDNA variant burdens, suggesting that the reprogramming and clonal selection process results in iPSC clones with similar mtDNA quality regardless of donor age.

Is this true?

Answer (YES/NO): YES